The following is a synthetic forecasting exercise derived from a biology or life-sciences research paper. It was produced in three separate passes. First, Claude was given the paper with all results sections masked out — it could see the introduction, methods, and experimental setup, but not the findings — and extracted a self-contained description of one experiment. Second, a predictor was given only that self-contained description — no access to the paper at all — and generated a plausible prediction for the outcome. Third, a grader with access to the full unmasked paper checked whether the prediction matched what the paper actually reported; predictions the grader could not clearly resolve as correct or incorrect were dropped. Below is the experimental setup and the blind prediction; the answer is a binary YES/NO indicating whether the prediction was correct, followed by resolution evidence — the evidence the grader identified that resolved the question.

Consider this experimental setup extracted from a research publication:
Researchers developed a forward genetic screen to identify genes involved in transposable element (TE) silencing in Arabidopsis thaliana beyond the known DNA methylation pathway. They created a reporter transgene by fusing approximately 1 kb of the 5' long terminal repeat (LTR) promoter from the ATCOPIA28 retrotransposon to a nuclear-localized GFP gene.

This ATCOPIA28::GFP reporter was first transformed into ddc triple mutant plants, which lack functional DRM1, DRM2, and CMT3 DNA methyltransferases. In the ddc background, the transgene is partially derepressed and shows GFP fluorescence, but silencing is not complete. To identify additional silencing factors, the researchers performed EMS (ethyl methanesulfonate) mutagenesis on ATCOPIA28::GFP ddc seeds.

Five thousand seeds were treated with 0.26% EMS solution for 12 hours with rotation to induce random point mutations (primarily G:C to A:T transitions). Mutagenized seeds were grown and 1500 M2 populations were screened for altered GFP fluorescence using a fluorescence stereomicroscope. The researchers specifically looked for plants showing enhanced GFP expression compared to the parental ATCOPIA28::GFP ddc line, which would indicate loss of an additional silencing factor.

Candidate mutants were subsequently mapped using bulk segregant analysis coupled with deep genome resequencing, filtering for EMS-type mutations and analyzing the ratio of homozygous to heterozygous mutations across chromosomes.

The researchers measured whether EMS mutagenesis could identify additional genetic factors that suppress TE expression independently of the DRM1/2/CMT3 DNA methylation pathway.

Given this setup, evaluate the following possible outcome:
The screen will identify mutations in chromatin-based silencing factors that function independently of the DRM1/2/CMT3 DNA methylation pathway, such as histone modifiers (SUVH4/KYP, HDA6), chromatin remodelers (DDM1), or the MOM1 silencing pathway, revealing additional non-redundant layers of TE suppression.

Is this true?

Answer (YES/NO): NO